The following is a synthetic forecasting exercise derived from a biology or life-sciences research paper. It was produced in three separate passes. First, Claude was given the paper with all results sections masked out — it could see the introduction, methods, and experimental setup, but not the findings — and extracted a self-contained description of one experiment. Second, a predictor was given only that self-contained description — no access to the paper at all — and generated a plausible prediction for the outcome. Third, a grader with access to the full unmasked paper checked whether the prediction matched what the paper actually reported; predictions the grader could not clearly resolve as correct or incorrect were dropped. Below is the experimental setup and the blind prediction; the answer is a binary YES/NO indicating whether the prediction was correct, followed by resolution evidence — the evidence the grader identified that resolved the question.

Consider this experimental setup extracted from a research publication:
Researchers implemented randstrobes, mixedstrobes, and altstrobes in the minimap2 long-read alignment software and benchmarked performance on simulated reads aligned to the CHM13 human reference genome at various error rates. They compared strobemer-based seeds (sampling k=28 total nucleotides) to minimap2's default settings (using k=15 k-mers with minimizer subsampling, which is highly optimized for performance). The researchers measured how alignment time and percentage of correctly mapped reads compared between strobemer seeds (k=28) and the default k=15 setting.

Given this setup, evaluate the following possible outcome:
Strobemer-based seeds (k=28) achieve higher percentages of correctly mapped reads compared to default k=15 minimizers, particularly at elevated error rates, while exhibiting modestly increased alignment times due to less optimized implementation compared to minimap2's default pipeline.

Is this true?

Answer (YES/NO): NO